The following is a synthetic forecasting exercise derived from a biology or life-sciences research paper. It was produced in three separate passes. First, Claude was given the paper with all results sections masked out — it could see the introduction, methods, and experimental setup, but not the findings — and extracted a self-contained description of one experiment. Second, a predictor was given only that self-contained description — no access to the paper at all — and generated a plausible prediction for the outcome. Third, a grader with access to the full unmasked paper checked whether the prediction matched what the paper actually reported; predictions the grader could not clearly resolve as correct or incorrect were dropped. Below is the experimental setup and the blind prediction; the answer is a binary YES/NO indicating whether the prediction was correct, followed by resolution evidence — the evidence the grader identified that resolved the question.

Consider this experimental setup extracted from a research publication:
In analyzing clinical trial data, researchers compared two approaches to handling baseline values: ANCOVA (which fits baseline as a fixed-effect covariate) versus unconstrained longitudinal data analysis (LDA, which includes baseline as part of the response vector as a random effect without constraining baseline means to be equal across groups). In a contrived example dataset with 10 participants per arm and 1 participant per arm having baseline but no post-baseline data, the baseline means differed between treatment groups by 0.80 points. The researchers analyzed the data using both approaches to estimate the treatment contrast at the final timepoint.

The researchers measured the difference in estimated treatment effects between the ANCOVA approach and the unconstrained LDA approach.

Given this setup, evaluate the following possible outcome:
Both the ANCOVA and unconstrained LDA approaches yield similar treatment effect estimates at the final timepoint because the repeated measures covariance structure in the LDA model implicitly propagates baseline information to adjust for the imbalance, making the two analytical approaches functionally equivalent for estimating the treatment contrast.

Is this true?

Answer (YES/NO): NO